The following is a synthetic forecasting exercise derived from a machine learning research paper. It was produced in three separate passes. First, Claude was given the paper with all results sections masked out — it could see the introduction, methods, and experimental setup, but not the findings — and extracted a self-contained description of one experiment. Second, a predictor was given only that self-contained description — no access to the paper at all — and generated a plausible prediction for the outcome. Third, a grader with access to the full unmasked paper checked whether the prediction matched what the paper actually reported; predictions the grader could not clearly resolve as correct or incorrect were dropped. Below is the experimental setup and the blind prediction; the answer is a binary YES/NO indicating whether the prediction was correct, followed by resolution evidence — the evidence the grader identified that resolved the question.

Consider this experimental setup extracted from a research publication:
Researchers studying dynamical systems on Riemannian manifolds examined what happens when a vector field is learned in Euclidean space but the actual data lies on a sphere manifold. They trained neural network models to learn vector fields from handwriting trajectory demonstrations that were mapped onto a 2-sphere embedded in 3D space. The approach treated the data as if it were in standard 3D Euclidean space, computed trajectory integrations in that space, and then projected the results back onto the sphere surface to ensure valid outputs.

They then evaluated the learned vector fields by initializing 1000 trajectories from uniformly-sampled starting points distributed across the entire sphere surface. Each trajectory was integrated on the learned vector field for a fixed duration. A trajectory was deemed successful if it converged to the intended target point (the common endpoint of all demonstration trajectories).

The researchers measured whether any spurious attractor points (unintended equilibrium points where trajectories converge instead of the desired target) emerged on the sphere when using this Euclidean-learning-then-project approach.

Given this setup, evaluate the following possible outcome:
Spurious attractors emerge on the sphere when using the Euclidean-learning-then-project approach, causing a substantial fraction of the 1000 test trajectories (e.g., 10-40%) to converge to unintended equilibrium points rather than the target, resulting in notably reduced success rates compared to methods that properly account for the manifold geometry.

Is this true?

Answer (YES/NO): YES